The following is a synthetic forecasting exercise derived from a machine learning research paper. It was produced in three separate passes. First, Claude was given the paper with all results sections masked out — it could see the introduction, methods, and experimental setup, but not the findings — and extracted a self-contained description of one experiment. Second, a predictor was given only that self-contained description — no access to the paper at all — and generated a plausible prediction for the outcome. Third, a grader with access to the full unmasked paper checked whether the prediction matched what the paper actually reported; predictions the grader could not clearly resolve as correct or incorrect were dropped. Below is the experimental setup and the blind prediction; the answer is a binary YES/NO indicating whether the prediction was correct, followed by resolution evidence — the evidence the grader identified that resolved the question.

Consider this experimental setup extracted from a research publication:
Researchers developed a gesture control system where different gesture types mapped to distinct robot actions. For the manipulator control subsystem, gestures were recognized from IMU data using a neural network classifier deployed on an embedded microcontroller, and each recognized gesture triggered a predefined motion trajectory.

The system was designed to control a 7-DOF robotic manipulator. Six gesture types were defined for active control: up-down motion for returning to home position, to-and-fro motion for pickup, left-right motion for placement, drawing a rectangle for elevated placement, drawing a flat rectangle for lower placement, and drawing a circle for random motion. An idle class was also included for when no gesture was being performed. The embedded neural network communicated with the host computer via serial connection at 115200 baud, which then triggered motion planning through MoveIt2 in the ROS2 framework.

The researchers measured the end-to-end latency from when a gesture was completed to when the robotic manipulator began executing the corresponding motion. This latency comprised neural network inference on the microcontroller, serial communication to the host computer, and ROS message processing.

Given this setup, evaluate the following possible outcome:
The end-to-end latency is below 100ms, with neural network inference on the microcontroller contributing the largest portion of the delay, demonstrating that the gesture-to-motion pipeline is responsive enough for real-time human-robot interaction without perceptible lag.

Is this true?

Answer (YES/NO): NO